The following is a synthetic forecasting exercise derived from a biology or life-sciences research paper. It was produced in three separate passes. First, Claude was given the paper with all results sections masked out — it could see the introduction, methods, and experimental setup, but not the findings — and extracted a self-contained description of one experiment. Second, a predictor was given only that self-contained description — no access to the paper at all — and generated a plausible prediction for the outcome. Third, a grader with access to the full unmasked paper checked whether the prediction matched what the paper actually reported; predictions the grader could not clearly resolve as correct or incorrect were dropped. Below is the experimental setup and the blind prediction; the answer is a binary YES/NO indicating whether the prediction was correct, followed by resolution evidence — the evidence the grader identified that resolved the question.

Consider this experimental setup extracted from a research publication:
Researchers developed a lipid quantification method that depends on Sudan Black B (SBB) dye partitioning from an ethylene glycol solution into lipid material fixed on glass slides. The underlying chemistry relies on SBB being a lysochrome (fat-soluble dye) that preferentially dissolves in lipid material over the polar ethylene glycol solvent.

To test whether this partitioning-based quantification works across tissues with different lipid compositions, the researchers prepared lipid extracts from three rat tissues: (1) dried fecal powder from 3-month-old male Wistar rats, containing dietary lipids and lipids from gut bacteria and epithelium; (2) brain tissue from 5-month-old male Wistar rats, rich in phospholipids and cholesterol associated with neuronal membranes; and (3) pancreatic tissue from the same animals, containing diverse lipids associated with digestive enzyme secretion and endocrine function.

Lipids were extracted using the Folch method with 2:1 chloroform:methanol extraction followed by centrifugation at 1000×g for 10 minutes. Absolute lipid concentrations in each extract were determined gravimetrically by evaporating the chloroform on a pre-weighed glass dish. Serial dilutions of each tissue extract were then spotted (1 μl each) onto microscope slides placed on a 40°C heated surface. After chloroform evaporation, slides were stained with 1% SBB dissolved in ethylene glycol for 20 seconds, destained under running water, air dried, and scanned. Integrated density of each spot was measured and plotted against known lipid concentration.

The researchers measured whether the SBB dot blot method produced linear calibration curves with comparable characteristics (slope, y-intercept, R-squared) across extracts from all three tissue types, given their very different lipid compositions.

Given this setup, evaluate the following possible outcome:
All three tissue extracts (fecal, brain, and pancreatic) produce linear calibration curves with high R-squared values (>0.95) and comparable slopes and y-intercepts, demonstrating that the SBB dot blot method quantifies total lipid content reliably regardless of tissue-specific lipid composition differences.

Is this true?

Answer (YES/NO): NO